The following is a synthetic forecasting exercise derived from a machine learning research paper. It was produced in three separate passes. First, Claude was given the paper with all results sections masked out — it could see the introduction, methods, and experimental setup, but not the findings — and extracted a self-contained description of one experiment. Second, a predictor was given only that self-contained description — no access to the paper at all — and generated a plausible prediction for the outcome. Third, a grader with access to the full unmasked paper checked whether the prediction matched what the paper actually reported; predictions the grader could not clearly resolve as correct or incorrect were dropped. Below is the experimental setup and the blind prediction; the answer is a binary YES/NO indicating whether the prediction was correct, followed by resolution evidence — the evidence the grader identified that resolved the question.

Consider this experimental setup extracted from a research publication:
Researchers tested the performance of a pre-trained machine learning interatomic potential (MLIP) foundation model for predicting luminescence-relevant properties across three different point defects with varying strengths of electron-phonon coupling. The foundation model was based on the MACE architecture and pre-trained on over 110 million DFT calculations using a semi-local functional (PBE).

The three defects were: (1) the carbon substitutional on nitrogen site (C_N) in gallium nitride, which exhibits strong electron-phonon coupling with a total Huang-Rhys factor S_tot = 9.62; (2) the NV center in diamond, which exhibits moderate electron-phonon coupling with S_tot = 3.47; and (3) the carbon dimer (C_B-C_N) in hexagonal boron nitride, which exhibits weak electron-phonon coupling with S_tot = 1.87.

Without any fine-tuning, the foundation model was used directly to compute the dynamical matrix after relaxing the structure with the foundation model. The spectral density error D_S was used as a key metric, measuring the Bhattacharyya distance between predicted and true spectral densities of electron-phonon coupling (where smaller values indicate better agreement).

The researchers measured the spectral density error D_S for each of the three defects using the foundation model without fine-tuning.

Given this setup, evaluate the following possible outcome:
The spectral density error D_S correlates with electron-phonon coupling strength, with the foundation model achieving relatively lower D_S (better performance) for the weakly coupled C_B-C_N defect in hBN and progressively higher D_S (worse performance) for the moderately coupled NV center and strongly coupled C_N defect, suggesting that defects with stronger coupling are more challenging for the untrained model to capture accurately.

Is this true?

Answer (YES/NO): YES